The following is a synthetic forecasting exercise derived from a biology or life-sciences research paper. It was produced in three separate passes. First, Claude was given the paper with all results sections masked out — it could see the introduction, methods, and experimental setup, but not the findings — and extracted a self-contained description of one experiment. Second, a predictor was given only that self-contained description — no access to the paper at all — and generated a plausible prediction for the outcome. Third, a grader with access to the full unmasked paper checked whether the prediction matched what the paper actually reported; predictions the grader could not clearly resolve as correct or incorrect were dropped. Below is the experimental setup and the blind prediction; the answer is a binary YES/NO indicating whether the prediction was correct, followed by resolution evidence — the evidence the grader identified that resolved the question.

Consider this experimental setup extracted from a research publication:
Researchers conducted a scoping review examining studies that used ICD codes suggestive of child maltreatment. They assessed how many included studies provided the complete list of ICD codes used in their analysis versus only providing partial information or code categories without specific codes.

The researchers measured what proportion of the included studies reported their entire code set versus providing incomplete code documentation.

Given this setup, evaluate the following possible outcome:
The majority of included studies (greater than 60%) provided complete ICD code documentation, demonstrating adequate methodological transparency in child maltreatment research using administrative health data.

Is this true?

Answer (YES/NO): YES